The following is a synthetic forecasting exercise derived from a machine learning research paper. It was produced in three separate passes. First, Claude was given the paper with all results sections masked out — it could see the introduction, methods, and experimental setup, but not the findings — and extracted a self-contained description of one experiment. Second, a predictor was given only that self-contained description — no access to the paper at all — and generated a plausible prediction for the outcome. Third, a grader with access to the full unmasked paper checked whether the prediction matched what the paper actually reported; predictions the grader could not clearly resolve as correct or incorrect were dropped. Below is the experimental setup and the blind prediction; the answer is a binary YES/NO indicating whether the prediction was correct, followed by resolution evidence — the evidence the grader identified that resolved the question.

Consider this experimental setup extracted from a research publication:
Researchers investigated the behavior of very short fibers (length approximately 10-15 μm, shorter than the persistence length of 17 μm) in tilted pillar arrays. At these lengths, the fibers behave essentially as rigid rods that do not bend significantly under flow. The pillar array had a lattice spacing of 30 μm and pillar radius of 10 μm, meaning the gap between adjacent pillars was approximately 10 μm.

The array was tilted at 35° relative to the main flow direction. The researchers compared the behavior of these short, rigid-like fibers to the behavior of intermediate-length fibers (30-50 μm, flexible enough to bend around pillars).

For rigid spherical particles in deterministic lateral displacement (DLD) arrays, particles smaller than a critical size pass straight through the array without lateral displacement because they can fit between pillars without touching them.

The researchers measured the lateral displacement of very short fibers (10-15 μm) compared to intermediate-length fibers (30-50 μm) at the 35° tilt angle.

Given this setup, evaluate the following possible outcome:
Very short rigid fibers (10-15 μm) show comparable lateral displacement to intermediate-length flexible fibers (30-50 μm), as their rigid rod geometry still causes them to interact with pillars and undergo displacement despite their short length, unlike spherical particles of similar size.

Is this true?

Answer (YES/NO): NO